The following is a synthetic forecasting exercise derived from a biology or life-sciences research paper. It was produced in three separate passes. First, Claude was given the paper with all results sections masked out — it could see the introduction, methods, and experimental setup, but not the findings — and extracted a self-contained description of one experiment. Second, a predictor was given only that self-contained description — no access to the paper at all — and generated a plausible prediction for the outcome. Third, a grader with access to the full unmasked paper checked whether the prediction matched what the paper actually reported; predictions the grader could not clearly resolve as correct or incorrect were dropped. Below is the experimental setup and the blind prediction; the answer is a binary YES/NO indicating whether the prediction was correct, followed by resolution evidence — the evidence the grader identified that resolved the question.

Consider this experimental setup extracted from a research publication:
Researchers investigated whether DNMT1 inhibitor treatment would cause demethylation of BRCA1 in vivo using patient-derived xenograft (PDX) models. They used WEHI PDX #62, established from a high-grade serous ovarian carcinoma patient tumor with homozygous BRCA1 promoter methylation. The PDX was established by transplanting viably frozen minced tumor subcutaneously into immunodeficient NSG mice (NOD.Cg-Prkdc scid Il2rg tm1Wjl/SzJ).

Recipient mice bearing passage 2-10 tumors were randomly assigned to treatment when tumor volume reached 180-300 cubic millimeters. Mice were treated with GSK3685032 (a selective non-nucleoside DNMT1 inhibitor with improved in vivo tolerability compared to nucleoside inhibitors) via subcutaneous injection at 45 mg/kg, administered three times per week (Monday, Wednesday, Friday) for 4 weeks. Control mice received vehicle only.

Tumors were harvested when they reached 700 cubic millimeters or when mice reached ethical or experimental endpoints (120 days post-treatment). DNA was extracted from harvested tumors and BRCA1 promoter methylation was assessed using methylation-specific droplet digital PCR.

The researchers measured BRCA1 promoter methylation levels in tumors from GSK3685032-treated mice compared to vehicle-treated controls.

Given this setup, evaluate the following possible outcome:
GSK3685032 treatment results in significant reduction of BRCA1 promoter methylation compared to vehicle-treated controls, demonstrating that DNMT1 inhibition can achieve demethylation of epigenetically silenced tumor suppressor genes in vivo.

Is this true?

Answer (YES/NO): NO